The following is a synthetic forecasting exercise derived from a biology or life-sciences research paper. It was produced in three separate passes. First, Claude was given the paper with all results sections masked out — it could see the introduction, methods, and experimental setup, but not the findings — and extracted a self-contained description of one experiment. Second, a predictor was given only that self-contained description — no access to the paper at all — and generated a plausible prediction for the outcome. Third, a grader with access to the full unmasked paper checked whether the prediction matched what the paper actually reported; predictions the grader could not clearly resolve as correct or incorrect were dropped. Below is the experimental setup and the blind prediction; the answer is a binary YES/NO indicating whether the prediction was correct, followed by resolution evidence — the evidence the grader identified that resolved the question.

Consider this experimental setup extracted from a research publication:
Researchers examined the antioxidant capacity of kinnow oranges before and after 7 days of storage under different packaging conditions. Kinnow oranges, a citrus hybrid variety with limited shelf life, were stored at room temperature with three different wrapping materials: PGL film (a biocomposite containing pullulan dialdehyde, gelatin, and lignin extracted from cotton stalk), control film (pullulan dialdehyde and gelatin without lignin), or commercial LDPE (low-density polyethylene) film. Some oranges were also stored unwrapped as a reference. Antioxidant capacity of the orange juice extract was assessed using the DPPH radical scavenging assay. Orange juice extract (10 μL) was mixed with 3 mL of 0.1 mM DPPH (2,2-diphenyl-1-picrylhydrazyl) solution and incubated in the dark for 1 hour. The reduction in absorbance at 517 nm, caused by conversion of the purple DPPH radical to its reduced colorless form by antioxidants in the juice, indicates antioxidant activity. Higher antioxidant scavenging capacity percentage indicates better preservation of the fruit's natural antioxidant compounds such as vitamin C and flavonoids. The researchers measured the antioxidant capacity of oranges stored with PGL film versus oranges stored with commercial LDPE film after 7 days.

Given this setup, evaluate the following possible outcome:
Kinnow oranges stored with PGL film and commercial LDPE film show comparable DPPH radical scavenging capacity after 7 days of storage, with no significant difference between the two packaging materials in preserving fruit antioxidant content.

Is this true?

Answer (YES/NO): NO